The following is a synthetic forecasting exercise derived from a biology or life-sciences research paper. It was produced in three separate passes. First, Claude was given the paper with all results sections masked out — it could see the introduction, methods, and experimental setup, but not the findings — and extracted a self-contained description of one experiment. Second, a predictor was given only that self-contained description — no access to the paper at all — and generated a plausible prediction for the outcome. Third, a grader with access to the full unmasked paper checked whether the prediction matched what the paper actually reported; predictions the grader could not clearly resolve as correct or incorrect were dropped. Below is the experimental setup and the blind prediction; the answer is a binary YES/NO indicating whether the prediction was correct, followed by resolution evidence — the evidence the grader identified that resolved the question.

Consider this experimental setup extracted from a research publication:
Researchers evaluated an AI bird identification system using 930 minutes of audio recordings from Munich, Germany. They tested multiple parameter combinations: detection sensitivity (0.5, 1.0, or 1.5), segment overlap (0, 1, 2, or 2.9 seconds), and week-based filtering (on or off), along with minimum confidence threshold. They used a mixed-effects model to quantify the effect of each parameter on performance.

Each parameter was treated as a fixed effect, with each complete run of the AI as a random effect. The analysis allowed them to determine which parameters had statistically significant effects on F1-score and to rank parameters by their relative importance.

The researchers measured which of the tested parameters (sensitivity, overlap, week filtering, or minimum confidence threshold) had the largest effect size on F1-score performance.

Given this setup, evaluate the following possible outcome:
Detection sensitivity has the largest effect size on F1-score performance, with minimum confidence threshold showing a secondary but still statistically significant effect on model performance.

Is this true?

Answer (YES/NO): NO